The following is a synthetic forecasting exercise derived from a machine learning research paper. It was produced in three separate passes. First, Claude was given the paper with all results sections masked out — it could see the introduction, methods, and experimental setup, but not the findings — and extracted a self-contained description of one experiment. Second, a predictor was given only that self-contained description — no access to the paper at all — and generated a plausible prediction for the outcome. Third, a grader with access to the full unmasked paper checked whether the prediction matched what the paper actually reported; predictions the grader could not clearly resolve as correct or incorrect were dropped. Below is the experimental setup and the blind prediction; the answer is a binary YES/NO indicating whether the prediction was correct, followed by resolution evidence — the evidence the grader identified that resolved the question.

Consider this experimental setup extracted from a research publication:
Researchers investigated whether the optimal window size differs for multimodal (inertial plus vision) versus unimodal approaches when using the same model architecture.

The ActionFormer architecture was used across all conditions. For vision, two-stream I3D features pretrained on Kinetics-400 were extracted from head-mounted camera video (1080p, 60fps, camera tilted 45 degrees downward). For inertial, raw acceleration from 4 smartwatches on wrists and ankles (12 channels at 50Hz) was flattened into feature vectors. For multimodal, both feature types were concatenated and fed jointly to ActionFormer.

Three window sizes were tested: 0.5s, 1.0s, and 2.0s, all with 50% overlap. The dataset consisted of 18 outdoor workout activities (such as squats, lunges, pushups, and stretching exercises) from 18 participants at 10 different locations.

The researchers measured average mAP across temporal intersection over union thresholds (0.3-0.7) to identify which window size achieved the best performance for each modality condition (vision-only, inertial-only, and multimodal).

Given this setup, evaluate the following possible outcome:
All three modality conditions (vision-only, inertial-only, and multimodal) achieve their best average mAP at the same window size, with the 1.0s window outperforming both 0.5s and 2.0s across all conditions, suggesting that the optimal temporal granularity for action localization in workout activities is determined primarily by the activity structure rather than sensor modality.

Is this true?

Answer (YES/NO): YES